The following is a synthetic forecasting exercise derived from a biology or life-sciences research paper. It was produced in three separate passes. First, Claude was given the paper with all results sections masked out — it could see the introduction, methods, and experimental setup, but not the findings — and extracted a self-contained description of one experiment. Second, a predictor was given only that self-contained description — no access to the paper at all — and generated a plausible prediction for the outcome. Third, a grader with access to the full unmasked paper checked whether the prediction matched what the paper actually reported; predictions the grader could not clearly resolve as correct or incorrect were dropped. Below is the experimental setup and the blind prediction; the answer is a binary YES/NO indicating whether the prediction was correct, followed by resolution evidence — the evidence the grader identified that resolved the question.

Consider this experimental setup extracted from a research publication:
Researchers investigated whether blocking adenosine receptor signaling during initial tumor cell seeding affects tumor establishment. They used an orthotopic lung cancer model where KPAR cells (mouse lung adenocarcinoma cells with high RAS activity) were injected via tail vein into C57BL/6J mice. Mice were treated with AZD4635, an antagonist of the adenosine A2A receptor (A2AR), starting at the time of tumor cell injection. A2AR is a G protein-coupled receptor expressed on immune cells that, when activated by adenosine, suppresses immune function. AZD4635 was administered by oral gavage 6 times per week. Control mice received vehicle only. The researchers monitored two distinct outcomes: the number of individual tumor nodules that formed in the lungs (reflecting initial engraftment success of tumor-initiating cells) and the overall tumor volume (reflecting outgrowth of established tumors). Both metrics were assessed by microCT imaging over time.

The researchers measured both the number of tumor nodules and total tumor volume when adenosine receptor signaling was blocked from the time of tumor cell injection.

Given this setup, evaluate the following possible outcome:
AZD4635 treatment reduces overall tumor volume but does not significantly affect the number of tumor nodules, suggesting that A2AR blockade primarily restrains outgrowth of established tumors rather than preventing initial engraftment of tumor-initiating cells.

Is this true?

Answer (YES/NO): YES